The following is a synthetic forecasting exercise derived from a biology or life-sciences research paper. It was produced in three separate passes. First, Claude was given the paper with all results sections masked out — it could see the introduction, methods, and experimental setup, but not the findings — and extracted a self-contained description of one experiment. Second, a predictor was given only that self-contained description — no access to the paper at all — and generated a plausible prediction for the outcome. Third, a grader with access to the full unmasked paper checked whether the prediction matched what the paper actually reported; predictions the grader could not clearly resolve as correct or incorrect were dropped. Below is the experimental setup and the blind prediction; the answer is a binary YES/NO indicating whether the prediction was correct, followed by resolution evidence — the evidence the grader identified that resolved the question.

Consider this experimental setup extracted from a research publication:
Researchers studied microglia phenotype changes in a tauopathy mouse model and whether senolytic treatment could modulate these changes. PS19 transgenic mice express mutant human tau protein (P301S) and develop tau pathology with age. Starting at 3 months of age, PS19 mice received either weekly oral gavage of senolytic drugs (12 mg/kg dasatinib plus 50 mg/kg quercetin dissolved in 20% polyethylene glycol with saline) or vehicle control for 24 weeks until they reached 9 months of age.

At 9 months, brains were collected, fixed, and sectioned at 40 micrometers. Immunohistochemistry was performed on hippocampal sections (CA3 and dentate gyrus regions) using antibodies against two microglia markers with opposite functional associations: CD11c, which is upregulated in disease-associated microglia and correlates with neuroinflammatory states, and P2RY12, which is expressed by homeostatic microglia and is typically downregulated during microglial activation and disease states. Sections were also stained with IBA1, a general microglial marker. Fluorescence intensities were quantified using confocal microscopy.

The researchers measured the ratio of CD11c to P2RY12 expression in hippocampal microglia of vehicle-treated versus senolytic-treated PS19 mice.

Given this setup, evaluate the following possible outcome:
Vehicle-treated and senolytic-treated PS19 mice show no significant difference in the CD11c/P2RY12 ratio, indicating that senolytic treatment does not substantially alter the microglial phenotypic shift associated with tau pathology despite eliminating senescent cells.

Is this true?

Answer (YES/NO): NO